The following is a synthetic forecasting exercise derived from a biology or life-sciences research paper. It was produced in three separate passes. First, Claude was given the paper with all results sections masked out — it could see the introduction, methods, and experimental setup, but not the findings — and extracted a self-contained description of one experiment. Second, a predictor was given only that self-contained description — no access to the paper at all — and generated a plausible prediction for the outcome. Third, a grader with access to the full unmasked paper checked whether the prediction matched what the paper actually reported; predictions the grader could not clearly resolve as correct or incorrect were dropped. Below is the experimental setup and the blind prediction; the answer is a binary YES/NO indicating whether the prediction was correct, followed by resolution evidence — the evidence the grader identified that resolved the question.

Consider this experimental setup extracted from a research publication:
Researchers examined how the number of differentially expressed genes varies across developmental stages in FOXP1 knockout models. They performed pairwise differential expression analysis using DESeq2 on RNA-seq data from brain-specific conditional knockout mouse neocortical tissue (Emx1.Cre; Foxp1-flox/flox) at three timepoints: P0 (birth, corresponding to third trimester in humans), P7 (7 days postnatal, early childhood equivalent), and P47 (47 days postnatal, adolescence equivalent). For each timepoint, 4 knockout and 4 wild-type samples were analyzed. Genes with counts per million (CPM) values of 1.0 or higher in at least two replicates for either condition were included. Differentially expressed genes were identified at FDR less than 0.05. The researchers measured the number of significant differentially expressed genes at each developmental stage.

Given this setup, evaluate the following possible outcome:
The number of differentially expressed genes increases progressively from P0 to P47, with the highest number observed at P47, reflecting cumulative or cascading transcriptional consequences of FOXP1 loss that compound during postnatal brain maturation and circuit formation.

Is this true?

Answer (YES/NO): NO